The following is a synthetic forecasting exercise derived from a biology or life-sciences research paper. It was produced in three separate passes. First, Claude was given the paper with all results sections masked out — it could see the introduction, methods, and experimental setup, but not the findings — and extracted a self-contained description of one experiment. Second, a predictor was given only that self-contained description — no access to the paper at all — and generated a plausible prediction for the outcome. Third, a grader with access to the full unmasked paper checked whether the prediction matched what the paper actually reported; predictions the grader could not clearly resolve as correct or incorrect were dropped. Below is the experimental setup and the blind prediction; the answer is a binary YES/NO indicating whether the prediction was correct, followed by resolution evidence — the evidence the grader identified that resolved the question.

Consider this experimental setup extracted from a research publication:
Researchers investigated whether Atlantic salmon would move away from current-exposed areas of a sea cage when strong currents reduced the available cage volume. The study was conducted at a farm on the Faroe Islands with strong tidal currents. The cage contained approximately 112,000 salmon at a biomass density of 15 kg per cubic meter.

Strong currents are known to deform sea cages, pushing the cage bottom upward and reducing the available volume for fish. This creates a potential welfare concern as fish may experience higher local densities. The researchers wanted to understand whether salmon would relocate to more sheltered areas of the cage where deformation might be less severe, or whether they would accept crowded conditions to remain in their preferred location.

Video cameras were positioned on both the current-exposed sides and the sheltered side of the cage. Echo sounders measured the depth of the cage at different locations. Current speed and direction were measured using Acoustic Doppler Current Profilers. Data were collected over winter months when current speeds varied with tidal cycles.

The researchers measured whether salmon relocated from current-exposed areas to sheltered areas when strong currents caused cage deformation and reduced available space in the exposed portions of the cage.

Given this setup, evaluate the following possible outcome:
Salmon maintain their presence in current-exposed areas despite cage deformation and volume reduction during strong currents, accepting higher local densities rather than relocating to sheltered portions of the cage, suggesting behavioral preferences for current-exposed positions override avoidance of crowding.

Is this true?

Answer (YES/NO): YES